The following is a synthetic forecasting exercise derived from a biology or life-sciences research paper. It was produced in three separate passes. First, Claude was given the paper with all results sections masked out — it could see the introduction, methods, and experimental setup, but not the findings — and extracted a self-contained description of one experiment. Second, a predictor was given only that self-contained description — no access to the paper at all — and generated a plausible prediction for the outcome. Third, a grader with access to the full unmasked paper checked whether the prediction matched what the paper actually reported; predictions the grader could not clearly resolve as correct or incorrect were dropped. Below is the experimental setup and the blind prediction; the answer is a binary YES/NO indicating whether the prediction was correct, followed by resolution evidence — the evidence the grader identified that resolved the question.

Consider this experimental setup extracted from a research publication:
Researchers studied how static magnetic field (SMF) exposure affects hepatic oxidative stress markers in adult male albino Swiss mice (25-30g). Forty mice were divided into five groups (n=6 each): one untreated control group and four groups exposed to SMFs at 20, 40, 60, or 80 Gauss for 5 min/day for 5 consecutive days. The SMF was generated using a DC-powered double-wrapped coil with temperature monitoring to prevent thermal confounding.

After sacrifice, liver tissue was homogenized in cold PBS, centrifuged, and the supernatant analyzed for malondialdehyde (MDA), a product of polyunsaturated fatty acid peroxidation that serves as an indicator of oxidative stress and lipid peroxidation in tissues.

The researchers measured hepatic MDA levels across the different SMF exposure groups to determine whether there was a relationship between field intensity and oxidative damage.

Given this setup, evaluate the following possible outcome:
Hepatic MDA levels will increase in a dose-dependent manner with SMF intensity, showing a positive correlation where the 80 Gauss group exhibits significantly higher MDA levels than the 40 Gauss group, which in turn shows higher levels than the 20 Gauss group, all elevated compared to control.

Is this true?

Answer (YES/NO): NO